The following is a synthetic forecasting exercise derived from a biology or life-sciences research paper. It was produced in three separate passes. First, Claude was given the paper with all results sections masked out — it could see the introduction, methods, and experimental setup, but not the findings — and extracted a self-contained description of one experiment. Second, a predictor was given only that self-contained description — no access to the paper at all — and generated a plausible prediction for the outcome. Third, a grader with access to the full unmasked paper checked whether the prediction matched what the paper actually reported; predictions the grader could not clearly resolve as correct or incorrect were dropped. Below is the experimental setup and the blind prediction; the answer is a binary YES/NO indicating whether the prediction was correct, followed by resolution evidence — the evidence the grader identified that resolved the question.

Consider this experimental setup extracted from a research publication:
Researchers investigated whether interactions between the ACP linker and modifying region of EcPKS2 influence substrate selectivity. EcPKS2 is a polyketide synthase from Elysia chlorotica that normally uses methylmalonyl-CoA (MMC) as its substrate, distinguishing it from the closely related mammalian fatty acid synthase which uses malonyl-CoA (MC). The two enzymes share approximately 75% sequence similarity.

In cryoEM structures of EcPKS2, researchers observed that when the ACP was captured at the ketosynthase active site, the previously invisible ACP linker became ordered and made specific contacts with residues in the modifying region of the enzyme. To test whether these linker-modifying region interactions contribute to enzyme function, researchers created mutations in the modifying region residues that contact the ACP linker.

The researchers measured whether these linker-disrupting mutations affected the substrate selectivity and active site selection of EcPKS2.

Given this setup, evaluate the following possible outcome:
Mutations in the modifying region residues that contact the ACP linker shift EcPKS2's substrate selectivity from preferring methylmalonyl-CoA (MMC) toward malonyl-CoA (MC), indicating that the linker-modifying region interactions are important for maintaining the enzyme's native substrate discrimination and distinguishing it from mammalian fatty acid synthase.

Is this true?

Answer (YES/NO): YES